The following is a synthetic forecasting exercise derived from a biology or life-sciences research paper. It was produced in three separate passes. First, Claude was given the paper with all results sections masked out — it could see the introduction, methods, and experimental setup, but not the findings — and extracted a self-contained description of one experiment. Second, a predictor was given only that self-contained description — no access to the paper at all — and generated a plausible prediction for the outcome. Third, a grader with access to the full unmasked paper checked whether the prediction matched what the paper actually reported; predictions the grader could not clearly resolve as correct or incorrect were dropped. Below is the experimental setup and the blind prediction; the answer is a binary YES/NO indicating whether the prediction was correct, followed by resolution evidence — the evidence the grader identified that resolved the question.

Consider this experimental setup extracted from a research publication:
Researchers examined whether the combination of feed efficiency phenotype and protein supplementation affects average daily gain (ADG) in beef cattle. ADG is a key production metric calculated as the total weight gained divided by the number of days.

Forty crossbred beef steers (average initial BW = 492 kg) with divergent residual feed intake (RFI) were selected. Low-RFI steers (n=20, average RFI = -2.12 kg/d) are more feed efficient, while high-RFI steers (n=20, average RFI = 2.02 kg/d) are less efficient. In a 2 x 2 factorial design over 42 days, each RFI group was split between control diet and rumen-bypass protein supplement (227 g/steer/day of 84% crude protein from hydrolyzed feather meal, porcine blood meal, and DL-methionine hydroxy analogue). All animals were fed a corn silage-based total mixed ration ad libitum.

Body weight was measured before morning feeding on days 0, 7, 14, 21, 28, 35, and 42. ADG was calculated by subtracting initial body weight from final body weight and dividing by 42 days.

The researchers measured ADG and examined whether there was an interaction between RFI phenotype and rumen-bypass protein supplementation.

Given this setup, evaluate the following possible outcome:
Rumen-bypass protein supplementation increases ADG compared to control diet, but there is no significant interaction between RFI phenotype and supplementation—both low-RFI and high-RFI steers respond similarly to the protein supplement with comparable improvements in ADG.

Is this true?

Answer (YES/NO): NO